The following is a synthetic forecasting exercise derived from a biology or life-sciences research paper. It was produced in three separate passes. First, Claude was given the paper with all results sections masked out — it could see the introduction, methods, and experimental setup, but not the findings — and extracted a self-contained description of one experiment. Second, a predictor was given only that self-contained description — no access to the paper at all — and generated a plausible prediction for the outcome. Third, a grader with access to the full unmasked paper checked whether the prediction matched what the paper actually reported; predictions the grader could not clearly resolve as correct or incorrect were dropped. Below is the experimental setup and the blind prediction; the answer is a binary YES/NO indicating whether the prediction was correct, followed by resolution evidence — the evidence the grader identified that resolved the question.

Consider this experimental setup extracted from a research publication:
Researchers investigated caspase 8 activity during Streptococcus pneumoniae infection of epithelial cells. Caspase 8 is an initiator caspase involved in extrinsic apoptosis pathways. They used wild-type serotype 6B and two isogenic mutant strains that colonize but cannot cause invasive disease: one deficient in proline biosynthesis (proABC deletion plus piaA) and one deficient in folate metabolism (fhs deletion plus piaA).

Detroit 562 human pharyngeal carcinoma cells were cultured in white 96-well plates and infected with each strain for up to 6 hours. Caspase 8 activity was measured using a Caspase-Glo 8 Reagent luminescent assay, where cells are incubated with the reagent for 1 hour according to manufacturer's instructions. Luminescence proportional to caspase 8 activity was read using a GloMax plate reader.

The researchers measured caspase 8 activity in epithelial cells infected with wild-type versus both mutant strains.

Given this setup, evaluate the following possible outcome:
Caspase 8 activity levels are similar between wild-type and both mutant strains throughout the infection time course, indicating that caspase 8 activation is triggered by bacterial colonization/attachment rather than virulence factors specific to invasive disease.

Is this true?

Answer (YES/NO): NO